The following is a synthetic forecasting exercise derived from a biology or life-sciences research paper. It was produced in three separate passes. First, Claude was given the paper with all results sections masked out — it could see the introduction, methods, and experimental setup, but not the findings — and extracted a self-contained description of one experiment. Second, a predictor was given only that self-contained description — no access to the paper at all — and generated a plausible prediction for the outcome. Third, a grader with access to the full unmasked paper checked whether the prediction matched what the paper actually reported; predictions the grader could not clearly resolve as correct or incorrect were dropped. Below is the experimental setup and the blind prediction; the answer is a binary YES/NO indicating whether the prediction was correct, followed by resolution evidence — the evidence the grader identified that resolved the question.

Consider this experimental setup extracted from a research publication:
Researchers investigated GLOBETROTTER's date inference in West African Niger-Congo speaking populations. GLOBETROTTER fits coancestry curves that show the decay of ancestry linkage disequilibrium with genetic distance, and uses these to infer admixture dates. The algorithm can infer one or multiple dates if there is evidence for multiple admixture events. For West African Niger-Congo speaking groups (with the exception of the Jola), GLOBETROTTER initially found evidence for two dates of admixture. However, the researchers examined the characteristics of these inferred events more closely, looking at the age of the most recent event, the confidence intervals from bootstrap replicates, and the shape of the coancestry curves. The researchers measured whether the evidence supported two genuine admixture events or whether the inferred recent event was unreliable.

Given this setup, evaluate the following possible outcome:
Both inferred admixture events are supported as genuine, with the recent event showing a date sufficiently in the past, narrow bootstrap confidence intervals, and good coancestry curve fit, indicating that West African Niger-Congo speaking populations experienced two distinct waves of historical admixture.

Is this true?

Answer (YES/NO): NO